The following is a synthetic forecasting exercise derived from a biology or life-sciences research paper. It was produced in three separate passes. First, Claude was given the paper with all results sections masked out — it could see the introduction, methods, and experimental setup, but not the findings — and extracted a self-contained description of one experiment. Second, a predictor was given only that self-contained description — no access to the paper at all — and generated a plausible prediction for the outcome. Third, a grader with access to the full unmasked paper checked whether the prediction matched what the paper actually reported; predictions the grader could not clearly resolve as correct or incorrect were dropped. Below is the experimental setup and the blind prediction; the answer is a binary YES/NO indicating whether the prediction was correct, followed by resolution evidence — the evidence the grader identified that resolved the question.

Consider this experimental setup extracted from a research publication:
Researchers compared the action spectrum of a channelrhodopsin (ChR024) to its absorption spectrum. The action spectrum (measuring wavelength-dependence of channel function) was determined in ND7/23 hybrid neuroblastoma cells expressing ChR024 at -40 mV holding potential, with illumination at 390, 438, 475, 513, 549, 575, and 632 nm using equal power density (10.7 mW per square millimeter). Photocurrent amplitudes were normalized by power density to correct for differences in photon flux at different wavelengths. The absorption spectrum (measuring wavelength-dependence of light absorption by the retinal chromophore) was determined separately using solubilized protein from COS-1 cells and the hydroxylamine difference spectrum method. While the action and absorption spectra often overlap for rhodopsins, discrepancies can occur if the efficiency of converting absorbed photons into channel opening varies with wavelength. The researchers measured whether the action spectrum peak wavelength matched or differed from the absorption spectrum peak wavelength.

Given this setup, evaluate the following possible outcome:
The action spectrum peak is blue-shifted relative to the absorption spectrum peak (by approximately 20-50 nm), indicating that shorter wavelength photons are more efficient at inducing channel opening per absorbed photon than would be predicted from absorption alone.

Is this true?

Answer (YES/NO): NO